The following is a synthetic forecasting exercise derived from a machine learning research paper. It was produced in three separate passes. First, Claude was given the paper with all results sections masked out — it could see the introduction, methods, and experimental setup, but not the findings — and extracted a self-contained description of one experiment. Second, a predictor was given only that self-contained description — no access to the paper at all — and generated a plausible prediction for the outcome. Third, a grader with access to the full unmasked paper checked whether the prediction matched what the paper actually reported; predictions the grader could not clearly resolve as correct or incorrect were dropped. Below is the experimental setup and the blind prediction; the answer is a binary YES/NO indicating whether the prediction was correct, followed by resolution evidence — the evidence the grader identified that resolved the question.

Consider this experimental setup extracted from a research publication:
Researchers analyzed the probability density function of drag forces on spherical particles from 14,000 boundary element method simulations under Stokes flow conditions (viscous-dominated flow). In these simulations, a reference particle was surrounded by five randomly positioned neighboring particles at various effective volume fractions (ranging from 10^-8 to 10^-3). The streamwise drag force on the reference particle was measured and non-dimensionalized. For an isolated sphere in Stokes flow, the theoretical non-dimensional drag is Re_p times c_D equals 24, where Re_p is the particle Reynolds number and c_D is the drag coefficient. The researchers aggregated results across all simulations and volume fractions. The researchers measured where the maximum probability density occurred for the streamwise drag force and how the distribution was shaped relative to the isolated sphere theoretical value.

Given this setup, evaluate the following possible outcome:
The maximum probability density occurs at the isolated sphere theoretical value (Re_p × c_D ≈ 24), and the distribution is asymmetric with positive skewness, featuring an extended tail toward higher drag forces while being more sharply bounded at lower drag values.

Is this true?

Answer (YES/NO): NO